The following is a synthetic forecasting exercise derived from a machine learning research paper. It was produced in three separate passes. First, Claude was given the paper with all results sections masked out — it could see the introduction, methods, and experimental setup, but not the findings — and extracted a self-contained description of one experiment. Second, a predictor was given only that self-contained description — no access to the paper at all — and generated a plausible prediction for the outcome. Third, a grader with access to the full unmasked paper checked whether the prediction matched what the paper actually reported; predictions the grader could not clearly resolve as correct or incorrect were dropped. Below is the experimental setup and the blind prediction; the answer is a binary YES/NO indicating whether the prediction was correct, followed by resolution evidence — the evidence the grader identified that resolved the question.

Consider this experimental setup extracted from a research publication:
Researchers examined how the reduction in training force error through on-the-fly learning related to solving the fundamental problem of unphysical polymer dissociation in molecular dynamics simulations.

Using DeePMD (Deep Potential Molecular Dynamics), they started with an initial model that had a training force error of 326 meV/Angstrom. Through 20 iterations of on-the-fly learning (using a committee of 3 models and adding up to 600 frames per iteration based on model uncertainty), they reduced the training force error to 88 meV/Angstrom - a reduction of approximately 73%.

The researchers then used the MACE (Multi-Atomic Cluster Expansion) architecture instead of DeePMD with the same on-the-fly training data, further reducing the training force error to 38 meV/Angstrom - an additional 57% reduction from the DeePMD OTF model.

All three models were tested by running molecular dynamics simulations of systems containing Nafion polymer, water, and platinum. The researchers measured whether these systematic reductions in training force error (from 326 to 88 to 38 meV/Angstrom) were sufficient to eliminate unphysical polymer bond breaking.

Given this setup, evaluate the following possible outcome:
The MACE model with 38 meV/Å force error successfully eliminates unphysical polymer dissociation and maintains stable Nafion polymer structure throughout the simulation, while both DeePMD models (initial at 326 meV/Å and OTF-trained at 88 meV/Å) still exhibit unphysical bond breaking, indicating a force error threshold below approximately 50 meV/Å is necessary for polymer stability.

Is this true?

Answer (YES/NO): NO